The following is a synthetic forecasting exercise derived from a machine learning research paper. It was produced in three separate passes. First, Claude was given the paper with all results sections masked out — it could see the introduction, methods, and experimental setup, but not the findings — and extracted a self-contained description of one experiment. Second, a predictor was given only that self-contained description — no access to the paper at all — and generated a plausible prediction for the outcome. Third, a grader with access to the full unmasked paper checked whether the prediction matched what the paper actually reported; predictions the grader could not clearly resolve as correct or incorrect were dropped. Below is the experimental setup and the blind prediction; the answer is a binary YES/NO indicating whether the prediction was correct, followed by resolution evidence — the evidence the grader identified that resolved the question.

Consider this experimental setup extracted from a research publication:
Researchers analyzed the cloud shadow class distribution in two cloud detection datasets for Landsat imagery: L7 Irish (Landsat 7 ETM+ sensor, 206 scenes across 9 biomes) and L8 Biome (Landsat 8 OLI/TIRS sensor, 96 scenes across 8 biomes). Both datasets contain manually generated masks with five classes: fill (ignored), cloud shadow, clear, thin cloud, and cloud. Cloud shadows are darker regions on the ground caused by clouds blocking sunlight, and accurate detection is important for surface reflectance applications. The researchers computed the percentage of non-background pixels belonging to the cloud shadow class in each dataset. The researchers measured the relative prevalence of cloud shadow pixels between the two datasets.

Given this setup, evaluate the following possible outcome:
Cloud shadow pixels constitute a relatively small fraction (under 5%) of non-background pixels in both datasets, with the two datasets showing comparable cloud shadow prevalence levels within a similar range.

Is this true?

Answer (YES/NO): NO